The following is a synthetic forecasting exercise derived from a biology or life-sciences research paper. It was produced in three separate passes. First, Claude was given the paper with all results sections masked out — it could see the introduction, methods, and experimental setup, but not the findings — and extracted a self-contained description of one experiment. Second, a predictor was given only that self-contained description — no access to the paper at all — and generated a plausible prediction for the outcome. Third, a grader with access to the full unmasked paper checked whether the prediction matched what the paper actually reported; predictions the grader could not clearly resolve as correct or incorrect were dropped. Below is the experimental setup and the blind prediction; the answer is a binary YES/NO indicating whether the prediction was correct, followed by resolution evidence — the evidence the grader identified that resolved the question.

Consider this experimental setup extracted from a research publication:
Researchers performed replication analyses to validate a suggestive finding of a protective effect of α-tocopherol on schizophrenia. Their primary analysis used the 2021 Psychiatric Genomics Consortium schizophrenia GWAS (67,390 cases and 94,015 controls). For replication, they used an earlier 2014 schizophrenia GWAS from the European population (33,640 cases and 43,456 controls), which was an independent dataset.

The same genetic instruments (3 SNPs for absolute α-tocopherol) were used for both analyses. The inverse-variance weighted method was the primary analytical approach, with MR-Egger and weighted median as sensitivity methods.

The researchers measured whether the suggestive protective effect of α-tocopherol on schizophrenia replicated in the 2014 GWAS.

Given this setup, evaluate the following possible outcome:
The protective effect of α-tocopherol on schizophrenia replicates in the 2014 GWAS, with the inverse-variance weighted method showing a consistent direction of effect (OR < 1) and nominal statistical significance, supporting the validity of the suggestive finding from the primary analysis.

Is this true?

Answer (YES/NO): NO